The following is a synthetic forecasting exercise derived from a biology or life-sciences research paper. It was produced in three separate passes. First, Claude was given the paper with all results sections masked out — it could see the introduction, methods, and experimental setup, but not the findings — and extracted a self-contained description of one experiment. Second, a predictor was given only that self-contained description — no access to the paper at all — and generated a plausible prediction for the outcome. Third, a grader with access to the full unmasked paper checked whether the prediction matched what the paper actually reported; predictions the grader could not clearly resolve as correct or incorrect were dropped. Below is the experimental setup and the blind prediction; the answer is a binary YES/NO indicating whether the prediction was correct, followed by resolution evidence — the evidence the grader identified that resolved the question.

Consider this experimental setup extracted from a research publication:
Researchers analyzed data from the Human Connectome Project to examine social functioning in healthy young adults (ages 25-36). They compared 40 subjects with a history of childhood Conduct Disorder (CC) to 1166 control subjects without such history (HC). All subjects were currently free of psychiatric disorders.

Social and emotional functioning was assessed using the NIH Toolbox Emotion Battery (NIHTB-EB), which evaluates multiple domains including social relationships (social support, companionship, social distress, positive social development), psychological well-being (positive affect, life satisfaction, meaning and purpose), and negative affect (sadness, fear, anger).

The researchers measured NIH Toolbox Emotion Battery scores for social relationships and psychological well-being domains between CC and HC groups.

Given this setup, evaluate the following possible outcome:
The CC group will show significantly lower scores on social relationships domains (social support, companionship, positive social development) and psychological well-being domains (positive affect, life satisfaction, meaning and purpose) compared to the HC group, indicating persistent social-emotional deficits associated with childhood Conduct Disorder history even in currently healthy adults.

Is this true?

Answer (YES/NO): NO